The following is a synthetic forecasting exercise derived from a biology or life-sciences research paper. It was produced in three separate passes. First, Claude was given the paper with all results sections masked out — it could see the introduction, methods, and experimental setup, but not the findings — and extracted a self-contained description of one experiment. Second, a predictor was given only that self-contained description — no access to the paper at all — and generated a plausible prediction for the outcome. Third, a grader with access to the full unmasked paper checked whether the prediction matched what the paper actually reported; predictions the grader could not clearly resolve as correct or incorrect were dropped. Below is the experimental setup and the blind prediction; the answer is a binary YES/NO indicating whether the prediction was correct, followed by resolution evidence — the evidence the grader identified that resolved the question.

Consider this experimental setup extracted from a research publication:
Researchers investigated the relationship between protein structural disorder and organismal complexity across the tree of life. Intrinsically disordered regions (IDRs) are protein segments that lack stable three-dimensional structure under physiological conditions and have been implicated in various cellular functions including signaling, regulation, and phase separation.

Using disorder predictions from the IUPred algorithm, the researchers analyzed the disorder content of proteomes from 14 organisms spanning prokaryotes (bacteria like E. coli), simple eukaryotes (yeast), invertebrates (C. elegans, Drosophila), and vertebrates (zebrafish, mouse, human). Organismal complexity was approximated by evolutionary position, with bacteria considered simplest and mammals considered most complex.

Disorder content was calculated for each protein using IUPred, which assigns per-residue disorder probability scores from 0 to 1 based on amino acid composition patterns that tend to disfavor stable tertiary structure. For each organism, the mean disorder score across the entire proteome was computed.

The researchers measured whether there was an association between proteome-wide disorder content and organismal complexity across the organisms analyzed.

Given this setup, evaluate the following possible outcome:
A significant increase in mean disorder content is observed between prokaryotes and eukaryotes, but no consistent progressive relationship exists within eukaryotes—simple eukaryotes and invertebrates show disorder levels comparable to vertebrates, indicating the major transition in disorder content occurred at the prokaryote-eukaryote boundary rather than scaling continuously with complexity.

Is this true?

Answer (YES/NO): NO